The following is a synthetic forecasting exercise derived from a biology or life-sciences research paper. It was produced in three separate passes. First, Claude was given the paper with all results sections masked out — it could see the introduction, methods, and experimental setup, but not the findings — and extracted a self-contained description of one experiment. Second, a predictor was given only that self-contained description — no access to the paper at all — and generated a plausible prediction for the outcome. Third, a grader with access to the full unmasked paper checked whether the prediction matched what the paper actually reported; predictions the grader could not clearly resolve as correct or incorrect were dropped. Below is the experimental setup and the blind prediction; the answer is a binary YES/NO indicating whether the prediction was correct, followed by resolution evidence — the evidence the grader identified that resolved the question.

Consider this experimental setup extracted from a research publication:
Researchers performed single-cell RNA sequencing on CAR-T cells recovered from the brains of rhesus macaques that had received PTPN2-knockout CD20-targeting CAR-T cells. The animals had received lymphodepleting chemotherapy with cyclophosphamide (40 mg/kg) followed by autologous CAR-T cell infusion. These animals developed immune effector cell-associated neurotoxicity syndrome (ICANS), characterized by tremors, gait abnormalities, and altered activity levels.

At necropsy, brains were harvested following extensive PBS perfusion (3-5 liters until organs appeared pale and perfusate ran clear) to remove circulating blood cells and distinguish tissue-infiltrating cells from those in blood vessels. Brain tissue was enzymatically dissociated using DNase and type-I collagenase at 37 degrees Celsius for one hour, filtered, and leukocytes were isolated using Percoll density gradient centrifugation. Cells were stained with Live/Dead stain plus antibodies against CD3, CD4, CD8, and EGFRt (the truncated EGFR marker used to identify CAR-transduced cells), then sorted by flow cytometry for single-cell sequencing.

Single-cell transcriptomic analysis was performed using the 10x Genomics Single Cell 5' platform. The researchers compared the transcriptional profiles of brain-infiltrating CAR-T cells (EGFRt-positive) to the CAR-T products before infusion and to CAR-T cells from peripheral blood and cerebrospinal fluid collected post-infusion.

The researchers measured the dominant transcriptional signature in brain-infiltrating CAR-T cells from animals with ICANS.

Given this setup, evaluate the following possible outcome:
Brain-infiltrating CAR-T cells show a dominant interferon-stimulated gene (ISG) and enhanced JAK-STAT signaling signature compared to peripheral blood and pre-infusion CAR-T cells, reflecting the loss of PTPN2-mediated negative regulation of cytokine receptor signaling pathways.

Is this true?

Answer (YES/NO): NO